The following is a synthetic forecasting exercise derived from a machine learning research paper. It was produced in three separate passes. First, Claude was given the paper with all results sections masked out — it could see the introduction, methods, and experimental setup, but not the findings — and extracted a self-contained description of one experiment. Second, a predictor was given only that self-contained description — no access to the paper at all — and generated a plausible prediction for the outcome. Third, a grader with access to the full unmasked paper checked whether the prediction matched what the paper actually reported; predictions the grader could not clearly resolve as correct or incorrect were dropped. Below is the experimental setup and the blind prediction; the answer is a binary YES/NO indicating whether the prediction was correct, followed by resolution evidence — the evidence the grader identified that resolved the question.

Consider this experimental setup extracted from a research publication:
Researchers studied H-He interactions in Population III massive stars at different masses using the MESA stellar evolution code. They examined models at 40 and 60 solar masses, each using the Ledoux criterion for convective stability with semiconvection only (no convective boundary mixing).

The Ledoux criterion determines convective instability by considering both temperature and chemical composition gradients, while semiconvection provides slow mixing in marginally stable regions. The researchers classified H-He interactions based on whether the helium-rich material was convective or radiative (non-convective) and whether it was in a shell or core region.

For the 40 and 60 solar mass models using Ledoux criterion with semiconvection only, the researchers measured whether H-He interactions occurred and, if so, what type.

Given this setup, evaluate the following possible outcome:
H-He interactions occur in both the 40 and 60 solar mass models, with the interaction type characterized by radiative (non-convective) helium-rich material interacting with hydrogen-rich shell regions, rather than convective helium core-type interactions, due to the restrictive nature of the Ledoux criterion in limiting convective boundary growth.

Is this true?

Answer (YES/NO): NO